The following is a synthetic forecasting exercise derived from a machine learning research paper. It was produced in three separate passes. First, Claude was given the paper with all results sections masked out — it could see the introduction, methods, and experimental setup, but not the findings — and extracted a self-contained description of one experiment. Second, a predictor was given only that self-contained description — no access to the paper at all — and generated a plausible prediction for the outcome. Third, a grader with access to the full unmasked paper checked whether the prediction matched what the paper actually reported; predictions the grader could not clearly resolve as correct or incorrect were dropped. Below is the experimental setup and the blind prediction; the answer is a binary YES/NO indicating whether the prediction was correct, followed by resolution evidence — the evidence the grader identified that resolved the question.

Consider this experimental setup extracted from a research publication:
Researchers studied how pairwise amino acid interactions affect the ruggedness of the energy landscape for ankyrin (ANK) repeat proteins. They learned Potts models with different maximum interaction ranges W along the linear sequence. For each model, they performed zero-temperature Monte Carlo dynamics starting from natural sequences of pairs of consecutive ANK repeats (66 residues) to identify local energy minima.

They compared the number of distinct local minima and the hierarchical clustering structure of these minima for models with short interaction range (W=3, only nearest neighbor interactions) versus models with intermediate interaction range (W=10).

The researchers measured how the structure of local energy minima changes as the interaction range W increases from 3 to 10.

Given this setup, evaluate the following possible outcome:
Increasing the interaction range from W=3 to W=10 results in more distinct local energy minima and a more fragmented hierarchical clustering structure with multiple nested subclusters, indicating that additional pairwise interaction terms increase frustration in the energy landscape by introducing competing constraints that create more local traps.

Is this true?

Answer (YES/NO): NO